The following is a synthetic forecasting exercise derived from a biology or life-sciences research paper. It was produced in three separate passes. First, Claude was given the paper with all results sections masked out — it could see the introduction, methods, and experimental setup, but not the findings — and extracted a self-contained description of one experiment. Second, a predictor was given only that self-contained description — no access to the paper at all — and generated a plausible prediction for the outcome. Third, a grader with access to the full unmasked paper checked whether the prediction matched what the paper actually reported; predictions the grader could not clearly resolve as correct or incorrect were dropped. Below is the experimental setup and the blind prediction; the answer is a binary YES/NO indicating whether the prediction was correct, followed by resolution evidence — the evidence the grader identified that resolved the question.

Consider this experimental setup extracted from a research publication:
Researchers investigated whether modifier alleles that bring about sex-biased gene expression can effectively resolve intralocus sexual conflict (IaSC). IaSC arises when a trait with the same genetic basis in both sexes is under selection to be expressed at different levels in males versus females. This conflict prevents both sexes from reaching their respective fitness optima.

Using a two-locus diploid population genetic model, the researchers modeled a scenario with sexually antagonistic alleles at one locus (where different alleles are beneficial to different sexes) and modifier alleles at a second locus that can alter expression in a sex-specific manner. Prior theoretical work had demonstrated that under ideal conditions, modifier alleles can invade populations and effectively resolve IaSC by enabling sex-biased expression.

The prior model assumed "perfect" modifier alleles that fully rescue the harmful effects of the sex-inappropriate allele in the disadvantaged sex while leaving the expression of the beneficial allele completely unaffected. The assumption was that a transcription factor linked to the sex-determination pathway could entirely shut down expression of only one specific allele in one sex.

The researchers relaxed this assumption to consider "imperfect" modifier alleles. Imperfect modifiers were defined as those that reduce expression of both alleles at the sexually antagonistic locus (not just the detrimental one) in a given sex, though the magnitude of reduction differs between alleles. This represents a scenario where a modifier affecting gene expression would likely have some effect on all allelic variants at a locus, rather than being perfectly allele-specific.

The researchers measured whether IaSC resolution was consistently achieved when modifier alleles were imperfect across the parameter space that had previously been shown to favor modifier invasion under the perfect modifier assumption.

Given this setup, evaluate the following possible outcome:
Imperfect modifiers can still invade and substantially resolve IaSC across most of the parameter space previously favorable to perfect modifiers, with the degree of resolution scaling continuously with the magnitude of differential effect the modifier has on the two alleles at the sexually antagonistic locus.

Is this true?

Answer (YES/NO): NO